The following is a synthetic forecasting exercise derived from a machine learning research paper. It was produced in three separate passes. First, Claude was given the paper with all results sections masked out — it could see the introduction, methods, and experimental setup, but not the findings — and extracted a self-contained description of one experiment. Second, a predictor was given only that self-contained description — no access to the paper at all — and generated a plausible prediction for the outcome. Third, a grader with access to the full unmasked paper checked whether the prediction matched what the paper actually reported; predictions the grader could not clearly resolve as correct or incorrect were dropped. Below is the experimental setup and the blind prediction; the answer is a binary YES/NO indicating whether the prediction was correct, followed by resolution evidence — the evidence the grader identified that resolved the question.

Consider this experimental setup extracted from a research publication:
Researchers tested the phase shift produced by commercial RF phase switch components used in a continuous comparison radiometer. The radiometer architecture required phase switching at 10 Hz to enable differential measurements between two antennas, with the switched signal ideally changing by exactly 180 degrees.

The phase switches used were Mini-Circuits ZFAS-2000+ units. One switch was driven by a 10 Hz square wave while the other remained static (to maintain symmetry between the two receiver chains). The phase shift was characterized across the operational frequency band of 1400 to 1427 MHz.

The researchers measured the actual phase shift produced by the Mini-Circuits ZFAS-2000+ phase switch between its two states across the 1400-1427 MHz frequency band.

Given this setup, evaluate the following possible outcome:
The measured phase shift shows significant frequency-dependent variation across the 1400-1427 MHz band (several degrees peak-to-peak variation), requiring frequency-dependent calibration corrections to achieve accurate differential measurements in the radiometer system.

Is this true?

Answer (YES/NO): NO